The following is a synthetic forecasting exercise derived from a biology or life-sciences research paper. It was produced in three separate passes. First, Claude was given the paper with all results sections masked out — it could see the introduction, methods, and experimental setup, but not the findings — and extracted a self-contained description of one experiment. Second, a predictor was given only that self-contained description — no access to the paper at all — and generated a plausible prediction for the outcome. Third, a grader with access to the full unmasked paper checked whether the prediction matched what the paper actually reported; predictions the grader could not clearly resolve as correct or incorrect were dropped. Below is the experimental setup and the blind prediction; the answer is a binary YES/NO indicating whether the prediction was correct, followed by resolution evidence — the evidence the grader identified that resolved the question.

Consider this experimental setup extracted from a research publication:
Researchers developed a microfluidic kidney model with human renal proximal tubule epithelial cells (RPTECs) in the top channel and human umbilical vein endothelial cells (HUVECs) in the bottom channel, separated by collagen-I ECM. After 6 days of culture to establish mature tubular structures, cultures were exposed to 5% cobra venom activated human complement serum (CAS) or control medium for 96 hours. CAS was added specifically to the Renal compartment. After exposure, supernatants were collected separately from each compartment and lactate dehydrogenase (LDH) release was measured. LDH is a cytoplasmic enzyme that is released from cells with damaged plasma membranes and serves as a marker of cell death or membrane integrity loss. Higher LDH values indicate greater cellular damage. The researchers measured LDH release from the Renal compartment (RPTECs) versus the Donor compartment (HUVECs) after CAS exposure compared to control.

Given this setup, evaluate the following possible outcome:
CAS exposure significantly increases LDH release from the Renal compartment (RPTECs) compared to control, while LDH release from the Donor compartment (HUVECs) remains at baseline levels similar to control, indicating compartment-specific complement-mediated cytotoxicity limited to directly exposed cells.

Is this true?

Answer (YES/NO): YES